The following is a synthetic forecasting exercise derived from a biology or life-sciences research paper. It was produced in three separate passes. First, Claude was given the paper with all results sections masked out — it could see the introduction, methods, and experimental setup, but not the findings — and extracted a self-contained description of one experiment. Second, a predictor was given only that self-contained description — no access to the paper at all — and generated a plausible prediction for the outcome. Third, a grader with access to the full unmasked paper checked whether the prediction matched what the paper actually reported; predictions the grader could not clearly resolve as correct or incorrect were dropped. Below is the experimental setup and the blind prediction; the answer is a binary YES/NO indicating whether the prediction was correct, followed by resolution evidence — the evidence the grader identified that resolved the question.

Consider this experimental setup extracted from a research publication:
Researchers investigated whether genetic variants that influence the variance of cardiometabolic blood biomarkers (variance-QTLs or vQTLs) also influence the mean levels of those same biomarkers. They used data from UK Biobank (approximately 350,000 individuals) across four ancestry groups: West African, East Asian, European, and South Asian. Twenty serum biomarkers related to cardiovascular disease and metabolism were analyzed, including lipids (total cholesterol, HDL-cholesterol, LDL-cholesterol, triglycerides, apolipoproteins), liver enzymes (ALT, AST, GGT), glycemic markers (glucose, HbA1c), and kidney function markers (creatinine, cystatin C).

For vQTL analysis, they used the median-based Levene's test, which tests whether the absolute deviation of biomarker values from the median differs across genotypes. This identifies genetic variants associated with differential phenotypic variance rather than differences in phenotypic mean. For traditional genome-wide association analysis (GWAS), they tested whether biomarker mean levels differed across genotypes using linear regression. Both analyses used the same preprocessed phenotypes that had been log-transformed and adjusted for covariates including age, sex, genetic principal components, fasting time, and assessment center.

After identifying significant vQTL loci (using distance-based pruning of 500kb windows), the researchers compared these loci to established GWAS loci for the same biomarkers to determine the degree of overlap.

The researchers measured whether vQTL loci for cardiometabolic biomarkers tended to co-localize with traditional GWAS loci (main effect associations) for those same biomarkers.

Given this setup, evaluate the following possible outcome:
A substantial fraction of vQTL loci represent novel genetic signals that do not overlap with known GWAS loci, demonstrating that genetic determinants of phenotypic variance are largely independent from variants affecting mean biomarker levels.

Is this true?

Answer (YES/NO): NO